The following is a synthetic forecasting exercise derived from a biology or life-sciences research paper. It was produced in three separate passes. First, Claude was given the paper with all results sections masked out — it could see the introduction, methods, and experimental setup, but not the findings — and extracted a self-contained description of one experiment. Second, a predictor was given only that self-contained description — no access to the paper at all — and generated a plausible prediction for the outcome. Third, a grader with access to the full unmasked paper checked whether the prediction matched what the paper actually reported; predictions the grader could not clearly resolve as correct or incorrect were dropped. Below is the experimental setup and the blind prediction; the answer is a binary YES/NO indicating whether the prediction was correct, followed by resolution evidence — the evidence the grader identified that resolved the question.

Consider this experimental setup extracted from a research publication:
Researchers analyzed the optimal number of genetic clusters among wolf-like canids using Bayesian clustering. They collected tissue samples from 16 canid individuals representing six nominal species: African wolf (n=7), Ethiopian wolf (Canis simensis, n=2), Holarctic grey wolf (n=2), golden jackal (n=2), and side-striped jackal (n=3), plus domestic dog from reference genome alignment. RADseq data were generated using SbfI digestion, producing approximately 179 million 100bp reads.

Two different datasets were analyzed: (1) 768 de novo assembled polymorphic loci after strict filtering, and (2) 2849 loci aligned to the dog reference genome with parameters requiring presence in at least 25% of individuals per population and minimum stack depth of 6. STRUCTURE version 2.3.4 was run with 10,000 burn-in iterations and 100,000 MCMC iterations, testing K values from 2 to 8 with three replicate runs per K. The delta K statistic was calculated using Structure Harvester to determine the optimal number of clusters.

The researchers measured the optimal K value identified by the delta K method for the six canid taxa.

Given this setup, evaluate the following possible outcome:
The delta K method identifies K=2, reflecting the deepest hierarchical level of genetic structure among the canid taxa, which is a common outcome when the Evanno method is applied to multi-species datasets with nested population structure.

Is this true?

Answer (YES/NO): NO